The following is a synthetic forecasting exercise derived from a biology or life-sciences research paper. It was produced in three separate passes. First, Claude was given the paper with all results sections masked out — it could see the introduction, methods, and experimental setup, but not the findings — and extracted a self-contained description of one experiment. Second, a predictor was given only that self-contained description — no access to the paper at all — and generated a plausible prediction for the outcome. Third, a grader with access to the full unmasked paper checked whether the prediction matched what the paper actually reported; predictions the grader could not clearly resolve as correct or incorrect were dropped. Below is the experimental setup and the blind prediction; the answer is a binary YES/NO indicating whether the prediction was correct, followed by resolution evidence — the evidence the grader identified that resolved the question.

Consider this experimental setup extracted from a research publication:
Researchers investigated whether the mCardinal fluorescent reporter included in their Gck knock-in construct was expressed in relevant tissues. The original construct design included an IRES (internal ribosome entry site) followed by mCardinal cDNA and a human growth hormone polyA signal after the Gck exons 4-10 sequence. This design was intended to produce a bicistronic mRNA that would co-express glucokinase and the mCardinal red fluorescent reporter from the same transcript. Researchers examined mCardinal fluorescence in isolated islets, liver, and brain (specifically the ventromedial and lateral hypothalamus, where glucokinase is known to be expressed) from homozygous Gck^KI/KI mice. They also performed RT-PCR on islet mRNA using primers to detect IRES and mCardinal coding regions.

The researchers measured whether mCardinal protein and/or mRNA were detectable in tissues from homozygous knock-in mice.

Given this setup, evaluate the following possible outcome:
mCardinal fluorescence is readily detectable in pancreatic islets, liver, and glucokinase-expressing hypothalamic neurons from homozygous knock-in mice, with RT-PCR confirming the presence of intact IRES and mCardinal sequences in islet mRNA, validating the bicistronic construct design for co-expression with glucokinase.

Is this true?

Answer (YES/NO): NO